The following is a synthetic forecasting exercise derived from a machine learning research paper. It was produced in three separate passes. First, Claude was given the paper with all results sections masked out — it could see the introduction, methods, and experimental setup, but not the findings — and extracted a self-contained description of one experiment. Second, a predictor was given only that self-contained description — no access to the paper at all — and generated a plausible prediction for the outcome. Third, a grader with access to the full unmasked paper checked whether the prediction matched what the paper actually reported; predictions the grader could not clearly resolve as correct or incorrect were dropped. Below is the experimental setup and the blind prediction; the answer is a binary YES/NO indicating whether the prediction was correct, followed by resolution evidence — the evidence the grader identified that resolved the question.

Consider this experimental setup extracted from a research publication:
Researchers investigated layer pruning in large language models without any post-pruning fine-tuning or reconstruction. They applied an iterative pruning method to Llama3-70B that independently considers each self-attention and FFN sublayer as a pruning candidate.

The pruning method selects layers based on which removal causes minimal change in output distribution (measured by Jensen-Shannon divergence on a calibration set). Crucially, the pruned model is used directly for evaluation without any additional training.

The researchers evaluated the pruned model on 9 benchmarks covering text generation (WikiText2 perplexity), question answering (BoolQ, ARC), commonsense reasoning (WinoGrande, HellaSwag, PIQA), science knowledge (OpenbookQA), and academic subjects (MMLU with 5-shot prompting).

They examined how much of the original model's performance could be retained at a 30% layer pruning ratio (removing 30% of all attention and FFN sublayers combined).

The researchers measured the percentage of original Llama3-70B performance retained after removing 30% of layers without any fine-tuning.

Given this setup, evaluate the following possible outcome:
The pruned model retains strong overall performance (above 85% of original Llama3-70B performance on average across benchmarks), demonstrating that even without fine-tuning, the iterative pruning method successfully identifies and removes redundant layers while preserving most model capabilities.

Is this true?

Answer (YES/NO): YES